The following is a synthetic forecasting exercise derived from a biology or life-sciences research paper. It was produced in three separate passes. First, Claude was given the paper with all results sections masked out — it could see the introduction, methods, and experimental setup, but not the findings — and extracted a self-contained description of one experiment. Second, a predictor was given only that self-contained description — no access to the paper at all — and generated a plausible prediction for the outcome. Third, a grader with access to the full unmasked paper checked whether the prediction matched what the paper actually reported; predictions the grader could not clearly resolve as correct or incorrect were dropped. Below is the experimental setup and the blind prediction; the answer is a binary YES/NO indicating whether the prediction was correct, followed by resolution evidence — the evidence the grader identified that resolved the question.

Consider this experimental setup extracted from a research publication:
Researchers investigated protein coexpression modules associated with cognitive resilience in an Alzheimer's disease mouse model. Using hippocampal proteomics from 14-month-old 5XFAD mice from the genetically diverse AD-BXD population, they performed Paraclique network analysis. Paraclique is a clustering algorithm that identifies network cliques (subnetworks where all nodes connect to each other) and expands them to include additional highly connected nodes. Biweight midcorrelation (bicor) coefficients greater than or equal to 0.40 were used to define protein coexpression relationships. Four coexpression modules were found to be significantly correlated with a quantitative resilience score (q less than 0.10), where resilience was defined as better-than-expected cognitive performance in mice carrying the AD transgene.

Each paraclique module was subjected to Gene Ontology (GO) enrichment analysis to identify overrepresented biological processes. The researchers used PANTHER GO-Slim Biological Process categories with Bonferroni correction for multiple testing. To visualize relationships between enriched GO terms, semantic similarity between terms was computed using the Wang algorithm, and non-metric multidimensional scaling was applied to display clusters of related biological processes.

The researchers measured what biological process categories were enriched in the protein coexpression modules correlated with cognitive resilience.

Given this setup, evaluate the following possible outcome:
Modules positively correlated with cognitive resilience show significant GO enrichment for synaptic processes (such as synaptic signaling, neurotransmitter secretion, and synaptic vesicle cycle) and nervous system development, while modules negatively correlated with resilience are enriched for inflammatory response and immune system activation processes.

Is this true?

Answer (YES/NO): NO